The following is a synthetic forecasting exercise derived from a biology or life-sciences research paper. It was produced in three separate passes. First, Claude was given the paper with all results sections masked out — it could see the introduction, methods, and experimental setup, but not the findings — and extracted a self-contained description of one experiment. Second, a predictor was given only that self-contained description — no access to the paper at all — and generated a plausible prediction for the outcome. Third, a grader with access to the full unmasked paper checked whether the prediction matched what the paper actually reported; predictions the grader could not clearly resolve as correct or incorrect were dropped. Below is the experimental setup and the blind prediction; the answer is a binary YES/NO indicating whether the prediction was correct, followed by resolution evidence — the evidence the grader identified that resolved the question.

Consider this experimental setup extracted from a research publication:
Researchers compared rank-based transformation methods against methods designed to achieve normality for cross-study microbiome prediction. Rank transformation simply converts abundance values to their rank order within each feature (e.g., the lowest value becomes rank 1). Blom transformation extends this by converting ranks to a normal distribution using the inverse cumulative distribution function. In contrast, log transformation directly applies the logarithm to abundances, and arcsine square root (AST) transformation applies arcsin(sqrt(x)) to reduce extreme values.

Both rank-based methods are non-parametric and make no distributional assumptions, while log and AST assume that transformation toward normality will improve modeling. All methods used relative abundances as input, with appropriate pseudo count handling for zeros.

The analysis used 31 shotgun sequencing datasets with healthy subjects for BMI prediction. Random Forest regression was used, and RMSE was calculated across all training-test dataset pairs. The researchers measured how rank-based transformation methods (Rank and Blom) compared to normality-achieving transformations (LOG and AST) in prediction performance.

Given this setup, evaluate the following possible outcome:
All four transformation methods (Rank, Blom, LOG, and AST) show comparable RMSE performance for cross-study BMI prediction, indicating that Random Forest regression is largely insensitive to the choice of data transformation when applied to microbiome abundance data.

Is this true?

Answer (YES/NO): YES